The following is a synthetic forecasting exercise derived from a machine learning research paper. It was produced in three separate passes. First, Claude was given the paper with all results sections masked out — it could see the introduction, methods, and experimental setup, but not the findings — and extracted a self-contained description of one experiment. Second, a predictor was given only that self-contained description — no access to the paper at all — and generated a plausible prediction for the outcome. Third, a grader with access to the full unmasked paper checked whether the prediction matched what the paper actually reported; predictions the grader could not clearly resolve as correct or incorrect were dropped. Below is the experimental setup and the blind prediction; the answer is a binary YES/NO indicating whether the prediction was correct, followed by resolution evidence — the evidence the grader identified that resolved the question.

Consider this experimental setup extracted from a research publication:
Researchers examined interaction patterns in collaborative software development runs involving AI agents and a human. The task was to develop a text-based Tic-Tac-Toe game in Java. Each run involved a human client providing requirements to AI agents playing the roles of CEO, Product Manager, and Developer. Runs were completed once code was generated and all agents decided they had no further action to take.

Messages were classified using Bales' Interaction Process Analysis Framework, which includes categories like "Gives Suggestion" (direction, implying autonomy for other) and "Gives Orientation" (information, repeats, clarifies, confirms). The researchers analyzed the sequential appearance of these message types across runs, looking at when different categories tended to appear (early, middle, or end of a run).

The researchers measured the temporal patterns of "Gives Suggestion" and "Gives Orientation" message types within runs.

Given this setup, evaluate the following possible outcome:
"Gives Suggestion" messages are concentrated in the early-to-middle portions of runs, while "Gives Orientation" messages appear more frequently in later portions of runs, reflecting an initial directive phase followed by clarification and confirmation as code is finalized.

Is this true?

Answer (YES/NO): YES